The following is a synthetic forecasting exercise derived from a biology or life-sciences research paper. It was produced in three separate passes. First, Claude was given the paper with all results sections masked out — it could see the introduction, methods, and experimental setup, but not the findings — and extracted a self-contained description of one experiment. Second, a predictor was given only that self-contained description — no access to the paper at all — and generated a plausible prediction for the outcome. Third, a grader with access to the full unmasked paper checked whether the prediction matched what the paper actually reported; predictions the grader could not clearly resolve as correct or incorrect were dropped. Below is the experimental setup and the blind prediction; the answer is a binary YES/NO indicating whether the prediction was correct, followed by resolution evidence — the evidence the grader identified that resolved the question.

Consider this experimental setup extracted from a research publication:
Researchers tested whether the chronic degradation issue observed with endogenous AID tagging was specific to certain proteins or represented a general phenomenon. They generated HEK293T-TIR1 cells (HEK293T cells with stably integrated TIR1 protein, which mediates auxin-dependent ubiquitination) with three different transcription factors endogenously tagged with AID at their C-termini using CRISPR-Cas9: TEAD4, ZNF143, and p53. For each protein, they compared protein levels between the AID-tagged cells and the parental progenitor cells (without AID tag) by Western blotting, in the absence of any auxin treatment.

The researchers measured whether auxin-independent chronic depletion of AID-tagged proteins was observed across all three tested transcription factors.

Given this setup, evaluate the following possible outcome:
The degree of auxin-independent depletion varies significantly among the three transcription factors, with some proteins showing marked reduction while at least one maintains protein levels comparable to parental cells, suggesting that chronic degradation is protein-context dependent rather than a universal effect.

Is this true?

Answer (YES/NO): NO